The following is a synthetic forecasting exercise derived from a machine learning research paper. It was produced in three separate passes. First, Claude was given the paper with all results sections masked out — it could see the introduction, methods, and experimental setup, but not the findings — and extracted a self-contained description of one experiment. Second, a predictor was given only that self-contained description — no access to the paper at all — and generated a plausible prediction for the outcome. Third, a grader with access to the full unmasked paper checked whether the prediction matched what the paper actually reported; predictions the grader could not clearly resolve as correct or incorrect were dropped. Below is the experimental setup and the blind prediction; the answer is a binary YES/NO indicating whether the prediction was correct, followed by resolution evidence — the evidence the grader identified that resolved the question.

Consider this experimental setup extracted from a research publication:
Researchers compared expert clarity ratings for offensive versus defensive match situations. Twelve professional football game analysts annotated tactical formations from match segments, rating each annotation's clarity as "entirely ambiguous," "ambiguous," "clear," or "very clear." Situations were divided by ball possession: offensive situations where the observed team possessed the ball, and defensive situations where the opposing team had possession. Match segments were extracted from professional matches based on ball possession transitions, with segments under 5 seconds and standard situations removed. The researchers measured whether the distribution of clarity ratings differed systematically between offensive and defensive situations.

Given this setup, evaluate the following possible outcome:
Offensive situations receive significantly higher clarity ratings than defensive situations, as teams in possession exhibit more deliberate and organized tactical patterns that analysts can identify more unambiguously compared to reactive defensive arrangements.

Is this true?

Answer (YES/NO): NO